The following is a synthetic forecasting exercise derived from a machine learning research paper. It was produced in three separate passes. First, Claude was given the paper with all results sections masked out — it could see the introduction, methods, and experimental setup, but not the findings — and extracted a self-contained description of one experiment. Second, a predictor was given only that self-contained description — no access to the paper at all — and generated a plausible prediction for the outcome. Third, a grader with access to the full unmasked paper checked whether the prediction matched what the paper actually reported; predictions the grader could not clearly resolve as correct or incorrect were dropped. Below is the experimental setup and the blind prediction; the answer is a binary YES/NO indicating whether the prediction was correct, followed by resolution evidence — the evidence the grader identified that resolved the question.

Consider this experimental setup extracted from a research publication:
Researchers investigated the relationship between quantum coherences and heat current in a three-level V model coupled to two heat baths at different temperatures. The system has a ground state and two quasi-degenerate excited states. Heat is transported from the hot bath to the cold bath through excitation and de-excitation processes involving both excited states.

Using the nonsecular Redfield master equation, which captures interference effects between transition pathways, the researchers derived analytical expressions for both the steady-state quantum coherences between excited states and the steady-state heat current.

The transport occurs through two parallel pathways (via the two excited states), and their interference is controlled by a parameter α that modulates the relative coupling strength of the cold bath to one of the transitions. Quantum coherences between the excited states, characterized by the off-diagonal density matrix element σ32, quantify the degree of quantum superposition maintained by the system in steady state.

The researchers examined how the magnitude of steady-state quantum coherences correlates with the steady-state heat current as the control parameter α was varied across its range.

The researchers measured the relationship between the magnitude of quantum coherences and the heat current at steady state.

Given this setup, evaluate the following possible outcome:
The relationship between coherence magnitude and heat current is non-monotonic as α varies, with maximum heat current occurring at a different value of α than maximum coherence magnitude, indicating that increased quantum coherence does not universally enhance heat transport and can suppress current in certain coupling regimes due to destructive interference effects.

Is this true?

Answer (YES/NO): YES